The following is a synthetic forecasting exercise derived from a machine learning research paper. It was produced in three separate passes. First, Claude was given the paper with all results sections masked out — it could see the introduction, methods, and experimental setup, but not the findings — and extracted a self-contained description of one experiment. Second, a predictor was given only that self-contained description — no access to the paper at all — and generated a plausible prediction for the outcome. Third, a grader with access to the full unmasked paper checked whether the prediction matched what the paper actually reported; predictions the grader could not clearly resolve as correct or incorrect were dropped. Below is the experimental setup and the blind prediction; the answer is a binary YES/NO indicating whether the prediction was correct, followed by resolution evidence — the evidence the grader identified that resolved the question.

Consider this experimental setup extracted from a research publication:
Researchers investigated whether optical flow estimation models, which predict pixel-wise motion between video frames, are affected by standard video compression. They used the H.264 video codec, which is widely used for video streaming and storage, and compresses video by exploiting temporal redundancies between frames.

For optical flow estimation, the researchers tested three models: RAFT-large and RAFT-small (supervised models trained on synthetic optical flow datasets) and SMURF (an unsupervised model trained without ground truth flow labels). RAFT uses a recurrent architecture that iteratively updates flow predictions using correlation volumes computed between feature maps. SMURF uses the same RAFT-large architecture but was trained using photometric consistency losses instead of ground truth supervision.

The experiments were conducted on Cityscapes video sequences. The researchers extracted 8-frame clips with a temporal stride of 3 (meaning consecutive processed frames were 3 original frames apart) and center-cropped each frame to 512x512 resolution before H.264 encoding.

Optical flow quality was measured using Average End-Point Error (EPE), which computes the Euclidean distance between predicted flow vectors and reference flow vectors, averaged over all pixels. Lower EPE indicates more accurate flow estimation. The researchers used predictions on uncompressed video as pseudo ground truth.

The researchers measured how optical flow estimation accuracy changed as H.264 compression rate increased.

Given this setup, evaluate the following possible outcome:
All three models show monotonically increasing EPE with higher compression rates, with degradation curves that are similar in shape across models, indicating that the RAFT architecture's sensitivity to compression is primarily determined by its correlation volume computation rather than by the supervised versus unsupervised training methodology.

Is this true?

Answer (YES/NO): NO